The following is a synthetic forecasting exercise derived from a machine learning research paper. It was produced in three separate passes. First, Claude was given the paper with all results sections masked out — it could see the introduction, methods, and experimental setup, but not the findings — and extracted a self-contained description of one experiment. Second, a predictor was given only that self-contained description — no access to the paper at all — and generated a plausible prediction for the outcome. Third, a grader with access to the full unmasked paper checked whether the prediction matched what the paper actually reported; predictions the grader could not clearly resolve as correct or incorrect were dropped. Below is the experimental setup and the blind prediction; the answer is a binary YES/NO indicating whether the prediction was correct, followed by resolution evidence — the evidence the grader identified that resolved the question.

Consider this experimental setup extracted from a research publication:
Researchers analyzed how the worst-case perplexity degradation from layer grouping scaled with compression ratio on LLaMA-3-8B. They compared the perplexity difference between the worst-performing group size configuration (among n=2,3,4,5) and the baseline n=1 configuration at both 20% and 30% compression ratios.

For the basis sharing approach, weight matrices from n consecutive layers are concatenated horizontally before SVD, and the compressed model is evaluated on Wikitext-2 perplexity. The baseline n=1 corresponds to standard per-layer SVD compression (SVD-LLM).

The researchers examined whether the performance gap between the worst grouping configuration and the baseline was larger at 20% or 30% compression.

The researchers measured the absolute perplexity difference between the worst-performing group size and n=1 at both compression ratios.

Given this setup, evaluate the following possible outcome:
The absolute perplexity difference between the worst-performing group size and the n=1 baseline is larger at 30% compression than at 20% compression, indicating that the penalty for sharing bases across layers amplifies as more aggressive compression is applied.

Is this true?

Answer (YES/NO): YES